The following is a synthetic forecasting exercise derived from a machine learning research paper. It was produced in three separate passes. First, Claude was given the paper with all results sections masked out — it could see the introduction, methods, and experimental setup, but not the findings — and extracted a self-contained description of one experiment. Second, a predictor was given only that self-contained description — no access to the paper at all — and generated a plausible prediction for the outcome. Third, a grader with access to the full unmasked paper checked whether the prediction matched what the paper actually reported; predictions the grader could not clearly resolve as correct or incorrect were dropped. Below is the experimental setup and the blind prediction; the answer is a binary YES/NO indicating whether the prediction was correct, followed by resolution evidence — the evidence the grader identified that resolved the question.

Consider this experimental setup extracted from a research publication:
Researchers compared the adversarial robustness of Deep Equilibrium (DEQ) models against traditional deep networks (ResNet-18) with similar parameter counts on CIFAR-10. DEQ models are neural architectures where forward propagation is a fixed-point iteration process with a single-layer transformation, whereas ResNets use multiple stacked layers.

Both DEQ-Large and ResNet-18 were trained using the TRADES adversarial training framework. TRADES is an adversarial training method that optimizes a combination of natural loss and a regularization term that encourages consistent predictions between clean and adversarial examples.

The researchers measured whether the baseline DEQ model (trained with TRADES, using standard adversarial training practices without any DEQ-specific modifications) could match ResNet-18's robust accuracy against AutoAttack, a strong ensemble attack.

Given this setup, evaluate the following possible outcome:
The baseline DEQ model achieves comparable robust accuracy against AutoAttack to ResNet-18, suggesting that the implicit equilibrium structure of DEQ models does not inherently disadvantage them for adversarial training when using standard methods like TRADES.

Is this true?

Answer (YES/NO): YES